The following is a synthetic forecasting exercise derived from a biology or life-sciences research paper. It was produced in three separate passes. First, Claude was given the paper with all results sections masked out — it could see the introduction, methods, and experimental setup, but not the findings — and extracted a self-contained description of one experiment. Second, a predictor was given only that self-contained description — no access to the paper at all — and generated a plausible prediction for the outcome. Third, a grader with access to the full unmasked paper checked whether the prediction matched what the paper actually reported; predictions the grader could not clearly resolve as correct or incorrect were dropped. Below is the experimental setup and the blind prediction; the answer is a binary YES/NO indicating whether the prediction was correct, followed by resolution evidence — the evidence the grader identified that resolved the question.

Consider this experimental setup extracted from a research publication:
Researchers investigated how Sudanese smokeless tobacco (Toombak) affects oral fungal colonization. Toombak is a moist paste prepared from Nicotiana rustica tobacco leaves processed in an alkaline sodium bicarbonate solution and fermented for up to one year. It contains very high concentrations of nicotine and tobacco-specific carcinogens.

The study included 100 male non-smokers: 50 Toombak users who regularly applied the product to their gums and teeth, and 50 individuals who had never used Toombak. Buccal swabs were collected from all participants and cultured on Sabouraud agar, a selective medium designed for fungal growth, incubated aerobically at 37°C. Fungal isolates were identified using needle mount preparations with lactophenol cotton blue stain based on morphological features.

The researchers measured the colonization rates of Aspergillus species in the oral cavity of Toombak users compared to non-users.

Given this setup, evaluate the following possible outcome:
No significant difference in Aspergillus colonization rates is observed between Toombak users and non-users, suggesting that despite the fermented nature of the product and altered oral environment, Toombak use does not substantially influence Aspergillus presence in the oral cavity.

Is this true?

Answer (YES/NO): NO